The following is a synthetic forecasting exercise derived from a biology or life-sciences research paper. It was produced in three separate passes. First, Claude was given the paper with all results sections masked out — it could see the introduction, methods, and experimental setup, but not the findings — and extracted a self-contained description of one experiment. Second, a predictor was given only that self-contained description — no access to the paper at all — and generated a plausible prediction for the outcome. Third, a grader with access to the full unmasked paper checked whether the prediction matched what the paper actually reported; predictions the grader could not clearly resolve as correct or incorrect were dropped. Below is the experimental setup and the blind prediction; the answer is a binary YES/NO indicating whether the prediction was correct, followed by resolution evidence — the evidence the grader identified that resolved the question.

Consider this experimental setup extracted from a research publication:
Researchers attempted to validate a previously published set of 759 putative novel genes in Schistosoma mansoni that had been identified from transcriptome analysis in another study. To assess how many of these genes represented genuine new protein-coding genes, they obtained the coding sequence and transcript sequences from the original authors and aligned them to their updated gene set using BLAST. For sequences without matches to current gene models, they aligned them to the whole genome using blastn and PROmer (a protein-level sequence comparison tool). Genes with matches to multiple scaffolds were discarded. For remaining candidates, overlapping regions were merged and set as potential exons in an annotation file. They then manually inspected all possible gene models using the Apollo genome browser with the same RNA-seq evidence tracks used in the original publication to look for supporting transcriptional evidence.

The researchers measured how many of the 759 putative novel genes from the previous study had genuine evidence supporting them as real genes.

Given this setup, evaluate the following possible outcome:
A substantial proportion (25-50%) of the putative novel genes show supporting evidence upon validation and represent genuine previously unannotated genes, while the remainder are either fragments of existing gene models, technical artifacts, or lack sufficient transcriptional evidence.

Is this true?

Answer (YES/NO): NO